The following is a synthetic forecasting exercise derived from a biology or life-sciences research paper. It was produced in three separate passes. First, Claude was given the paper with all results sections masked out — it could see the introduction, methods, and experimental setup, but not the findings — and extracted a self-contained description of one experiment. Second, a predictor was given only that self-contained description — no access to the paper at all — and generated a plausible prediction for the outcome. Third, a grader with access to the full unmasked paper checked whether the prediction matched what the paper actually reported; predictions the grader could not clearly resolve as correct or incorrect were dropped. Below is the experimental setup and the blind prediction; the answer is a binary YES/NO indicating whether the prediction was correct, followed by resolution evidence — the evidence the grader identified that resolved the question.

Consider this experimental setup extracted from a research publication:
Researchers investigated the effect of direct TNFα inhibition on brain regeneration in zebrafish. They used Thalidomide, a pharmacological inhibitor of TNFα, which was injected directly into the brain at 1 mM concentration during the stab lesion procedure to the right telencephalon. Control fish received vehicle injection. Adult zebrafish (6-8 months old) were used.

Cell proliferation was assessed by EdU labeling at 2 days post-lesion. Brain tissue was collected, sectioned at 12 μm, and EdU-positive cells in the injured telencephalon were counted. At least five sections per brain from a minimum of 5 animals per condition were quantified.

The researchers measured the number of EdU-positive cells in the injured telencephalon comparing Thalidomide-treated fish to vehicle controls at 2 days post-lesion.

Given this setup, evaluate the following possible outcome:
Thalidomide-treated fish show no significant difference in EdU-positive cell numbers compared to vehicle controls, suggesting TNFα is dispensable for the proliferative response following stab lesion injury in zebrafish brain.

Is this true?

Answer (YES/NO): NO